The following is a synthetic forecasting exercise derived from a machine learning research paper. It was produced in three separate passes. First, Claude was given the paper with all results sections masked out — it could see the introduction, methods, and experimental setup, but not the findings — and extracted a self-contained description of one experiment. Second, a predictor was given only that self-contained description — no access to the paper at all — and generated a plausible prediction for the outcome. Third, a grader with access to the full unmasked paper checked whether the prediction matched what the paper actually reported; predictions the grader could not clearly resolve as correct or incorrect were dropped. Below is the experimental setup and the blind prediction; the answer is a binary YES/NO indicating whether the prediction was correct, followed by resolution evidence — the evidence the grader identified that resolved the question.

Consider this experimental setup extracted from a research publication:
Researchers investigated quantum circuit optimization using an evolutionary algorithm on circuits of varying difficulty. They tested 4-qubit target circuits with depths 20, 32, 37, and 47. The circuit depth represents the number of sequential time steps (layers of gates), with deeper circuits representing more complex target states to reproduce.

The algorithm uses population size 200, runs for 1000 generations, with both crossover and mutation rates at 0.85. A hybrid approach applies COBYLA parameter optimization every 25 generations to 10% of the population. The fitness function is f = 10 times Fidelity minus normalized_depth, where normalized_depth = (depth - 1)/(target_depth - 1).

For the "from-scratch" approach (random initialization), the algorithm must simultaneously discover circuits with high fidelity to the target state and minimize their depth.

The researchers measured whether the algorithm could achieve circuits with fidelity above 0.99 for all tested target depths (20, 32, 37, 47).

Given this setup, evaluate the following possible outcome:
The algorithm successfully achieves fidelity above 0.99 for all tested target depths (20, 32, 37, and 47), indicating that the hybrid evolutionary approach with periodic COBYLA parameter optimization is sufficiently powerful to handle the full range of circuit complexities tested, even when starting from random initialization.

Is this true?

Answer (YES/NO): NO